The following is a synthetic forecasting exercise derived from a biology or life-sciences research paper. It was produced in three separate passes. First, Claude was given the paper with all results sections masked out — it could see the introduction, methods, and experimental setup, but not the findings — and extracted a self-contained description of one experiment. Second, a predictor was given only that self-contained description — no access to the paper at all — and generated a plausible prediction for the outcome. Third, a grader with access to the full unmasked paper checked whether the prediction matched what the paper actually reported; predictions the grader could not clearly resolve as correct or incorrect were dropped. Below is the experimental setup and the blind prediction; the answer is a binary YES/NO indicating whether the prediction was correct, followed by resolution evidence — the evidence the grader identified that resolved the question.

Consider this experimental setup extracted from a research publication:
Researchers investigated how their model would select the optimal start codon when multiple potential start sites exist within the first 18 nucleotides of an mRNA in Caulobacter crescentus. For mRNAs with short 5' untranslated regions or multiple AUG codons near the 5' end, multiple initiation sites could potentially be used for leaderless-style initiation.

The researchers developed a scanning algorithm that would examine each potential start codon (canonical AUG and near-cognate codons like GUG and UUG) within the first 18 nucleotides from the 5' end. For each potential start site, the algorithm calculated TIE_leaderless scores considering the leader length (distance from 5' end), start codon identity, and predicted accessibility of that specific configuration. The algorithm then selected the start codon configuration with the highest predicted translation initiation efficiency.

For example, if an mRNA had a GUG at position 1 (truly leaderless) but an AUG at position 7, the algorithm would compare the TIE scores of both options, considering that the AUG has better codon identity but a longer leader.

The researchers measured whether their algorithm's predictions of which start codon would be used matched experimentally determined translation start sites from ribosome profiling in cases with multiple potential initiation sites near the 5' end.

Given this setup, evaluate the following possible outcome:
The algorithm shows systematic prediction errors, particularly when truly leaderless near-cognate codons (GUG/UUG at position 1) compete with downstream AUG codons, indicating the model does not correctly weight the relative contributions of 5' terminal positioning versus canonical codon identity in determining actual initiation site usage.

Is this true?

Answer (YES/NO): NO